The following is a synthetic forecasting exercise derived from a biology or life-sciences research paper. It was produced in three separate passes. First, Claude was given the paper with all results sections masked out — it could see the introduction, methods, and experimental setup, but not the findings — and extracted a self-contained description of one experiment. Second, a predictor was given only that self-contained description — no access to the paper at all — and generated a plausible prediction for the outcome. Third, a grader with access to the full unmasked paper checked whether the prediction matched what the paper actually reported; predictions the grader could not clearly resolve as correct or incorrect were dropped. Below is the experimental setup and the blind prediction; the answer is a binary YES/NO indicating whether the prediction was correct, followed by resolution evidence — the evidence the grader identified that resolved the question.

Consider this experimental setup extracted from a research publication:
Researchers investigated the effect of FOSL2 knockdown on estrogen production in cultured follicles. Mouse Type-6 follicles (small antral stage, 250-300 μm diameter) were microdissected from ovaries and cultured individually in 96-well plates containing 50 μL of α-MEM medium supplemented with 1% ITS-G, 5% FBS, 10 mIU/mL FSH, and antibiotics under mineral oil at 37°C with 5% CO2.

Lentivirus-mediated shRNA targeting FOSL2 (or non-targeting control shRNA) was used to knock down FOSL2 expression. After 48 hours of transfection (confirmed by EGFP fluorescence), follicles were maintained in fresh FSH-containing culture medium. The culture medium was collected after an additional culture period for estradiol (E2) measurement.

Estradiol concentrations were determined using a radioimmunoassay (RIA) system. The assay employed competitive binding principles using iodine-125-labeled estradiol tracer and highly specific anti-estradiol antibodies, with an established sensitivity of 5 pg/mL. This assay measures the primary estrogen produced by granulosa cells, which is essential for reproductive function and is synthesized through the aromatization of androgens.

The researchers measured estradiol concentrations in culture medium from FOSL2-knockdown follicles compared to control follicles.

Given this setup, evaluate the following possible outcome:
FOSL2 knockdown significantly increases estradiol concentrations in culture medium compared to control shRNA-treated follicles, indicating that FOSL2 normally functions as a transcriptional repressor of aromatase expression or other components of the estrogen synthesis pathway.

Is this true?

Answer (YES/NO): NO